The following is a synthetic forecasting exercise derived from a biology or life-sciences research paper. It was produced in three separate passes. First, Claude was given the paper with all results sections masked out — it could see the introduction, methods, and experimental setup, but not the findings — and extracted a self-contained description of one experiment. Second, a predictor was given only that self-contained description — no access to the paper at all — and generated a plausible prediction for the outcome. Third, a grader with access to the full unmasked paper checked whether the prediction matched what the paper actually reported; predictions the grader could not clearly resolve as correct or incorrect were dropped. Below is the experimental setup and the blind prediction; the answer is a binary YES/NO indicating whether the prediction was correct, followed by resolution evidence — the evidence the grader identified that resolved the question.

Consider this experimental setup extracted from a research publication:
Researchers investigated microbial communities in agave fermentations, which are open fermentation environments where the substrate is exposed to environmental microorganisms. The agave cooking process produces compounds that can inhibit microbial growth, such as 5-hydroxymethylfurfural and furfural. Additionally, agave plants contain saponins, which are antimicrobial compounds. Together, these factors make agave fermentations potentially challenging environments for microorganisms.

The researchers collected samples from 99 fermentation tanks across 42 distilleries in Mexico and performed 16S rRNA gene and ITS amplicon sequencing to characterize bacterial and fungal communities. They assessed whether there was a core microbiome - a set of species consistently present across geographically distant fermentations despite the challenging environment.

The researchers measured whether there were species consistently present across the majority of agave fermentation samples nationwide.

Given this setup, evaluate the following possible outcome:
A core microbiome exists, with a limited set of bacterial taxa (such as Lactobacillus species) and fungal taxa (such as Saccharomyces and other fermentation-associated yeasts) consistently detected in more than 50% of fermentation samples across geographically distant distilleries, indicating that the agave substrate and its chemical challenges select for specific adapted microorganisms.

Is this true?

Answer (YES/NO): YES